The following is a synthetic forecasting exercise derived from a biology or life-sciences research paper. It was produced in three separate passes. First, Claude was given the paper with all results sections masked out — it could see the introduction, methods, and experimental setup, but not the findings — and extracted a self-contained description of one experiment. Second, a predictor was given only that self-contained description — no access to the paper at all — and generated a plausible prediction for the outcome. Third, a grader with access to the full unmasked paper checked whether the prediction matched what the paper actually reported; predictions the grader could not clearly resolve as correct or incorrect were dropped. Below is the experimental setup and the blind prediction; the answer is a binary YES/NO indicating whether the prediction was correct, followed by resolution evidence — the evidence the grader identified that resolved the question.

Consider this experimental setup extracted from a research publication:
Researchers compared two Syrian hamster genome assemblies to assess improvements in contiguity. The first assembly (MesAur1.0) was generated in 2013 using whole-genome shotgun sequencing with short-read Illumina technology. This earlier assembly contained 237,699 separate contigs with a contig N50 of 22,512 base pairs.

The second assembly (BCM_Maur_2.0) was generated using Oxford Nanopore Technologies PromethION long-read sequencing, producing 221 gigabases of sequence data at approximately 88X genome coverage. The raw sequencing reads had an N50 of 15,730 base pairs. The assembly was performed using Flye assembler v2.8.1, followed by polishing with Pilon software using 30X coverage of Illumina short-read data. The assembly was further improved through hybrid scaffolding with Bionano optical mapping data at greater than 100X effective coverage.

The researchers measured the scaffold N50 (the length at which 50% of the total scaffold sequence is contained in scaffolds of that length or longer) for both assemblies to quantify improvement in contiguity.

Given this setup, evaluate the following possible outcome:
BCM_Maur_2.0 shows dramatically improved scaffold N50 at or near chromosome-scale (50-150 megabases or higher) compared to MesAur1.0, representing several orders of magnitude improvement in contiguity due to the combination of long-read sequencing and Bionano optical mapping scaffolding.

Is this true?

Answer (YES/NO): NO